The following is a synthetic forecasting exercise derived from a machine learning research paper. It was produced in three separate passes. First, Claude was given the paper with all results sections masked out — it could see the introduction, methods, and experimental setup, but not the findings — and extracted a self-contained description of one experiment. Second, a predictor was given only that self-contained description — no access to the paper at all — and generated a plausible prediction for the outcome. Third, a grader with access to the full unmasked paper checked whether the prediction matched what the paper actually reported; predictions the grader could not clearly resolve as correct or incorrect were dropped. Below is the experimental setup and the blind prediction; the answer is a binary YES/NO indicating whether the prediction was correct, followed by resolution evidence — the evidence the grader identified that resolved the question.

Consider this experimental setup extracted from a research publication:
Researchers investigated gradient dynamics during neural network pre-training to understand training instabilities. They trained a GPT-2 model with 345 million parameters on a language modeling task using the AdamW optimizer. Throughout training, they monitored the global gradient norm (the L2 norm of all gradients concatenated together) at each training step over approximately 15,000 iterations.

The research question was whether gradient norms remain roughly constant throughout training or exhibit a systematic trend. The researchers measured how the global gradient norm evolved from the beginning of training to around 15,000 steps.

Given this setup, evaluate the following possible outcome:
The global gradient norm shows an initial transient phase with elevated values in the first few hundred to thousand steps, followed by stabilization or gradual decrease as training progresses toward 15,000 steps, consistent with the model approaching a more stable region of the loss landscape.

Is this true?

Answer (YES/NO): YES